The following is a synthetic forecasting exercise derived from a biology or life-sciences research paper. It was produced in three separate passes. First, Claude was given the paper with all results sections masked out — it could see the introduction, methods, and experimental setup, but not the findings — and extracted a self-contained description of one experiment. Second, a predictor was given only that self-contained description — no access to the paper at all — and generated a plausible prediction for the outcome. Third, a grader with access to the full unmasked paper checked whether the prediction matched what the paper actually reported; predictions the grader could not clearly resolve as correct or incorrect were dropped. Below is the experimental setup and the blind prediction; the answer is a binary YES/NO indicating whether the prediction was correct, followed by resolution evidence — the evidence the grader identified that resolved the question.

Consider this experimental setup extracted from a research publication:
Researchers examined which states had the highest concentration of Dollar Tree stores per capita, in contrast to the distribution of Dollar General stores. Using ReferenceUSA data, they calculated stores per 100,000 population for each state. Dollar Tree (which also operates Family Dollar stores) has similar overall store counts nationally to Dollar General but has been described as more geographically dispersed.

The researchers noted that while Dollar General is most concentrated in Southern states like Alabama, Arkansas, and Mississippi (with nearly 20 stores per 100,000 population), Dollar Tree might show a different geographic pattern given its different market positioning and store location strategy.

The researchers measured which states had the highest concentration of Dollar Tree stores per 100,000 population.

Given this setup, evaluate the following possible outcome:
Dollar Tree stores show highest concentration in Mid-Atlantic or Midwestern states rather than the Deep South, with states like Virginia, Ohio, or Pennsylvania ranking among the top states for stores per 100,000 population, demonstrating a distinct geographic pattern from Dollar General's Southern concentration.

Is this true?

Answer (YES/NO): NO